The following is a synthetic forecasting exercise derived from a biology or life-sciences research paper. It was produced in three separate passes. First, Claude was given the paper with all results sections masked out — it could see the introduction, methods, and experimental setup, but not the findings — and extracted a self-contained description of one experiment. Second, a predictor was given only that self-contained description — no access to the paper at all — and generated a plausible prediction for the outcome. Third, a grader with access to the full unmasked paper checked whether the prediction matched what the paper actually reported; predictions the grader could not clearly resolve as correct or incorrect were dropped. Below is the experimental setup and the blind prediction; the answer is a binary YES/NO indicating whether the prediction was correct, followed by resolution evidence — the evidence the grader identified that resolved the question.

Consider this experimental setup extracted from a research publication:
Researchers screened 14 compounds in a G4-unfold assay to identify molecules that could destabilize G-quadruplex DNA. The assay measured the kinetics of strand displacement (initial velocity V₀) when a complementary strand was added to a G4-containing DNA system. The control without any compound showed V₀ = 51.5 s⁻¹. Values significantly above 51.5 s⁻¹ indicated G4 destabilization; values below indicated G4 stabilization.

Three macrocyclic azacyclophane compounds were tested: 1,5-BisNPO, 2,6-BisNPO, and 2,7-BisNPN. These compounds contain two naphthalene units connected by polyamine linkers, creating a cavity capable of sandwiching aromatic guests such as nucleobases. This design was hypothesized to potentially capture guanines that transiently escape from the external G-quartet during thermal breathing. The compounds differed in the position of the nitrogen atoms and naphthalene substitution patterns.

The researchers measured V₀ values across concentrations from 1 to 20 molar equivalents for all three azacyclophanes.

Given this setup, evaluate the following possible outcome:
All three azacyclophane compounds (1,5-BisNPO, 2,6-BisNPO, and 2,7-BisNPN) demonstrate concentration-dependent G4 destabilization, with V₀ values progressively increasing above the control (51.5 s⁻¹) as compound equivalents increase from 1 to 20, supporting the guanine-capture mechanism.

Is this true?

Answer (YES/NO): NO